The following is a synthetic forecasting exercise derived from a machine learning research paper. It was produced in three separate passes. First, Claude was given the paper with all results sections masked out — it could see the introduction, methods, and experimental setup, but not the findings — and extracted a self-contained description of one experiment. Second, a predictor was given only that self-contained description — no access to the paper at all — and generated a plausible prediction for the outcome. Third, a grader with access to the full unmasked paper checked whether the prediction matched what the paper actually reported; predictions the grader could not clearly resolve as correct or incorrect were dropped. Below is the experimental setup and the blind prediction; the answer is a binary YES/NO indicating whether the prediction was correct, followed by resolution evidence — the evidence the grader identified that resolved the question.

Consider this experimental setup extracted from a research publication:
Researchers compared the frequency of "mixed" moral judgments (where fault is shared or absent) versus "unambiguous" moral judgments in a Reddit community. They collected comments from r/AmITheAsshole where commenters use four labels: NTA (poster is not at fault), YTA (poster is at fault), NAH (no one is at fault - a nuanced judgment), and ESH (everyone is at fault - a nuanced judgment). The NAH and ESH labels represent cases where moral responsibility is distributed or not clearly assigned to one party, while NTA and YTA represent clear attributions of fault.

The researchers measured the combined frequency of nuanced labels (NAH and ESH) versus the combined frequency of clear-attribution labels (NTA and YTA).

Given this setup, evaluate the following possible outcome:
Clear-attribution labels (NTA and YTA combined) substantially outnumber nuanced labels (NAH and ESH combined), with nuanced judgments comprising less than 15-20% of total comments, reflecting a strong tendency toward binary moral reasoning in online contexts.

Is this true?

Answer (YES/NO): YES